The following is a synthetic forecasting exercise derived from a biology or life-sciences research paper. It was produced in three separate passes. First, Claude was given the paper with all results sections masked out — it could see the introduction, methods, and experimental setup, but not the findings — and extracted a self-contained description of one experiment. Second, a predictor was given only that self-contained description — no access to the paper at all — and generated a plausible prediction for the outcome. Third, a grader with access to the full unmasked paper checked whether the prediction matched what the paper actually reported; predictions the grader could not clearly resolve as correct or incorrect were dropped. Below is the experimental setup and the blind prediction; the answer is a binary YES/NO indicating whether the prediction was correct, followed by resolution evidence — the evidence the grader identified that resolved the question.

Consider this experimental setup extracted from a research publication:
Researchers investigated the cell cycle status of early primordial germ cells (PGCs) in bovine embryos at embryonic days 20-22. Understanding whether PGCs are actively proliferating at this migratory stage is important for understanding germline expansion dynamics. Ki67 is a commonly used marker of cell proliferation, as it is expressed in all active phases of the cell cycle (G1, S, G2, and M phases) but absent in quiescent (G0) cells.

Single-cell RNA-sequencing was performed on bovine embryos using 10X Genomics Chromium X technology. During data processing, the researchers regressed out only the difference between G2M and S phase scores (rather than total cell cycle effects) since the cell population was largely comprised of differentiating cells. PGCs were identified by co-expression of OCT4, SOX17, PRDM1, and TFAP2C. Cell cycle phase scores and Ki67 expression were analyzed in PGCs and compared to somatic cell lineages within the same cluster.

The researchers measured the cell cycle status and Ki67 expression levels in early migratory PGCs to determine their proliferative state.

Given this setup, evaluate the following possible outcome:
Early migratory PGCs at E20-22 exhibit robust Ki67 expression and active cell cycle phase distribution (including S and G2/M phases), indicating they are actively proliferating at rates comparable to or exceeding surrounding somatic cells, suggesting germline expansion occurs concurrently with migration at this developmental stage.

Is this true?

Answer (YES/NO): NO